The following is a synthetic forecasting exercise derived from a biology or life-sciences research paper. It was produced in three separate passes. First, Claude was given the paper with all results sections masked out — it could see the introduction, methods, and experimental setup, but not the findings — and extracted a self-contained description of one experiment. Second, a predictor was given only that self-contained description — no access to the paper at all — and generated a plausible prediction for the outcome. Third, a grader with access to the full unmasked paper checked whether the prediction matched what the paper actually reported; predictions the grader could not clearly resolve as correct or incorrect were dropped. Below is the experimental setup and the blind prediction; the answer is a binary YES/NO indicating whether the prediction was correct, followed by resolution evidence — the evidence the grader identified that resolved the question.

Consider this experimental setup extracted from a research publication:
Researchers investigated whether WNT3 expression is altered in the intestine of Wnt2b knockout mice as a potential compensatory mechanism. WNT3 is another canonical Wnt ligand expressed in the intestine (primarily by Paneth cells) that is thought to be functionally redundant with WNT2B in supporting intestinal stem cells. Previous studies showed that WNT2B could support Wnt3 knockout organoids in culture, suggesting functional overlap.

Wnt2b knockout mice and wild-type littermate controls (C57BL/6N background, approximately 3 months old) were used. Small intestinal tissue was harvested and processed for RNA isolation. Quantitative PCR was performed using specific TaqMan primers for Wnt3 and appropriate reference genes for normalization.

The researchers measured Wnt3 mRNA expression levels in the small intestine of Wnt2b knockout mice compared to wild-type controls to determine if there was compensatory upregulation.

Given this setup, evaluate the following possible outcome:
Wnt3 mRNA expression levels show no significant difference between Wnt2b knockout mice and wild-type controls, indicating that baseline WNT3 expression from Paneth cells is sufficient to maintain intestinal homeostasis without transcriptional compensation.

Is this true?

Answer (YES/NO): YES